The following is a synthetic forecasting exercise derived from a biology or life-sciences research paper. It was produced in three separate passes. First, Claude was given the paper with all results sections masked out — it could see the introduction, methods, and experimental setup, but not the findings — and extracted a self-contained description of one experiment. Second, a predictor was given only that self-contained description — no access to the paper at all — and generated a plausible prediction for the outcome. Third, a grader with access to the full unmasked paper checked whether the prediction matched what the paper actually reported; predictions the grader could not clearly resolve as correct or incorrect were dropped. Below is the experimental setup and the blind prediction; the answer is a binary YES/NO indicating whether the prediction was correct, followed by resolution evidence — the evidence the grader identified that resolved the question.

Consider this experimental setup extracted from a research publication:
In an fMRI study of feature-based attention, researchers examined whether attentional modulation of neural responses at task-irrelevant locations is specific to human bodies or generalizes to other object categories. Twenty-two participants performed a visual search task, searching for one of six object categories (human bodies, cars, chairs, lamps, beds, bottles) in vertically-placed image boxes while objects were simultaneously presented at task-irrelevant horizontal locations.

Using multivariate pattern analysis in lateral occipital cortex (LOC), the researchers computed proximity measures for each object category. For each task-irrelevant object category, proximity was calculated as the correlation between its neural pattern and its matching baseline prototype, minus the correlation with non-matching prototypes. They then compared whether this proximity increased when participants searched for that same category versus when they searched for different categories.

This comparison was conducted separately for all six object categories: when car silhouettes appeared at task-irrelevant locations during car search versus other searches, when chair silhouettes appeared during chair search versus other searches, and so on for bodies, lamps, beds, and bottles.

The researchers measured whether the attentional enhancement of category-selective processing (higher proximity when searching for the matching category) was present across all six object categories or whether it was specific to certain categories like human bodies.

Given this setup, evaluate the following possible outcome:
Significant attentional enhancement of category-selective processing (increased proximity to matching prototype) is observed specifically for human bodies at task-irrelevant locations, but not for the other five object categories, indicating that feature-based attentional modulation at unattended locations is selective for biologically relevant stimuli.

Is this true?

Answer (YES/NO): YES